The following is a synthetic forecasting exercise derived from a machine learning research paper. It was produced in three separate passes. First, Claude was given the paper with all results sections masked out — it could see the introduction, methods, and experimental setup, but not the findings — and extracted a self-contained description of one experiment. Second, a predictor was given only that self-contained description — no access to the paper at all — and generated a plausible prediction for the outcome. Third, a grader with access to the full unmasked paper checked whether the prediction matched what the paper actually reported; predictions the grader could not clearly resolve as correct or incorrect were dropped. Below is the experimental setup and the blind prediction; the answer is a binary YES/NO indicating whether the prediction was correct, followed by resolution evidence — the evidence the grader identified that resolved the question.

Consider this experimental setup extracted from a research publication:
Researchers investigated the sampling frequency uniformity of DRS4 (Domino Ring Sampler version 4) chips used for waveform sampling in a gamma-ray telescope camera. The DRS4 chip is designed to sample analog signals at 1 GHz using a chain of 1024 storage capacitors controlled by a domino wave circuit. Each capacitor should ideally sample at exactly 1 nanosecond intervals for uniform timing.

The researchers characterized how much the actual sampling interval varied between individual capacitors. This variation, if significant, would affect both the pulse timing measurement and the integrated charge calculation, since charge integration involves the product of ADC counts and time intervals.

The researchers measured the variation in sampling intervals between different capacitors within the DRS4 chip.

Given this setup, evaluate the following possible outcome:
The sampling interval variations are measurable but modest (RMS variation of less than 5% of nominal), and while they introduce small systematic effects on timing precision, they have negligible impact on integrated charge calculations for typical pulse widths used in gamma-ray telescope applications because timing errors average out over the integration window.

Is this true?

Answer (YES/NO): NO